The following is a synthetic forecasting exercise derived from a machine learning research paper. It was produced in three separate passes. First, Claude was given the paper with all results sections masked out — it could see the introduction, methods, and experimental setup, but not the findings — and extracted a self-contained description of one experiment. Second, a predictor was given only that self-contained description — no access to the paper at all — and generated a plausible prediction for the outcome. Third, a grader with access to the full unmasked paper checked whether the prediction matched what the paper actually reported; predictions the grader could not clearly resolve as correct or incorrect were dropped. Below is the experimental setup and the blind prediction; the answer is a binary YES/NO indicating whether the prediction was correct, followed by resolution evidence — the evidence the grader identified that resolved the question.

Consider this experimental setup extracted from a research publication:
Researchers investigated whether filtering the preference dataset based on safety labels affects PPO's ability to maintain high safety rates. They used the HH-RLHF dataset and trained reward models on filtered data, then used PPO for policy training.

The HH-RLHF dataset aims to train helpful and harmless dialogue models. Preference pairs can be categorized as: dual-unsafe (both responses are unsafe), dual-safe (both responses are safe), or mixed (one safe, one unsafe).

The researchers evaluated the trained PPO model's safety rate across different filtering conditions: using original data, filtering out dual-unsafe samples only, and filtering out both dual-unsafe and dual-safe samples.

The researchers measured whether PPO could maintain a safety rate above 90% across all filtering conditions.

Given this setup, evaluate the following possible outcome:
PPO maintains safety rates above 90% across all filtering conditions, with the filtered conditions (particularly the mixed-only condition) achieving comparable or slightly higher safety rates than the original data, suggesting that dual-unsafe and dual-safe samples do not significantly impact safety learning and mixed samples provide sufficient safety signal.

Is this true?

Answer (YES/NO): NO